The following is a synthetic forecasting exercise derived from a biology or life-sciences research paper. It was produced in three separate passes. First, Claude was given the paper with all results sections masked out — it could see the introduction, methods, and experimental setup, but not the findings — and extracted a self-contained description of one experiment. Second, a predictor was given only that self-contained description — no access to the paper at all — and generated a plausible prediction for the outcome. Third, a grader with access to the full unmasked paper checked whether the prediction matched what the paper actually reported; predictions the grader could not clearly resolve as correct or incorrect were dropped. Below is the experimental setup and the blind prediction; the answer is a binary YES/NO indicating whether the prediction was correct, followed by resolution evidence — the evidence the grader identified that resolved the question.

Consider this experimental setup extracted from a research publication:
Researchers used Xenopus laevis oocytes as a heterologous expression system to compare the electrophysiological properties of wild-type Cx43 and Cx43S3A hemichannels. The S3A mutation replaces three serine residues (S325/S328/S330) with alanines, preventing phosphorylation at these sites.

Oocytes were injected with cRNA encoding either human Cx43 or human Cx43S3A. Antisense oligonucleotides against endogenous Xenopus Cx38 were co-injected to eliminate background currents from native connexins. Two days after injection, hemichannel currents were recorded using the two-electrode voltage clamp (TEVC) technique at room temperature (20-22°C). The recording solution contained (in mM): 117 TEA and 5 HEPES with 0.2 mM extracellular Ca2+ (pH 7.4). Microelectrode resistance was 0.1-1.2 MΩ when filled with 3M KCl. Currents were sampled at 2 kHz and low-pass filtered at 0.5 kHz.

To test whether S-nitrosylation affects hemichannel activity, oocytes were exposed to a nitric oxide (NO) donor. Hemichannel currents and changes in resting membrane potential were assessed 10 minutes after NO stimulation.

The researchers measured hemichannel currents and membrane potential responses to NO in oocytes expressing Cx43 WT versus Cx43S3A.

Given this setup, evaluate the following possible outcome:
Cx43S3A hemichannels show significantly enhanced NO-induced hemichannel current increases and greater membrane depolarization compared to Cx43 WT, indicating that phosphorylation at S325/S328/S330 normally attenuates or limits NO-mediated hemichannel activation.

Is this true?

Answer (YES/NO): NO